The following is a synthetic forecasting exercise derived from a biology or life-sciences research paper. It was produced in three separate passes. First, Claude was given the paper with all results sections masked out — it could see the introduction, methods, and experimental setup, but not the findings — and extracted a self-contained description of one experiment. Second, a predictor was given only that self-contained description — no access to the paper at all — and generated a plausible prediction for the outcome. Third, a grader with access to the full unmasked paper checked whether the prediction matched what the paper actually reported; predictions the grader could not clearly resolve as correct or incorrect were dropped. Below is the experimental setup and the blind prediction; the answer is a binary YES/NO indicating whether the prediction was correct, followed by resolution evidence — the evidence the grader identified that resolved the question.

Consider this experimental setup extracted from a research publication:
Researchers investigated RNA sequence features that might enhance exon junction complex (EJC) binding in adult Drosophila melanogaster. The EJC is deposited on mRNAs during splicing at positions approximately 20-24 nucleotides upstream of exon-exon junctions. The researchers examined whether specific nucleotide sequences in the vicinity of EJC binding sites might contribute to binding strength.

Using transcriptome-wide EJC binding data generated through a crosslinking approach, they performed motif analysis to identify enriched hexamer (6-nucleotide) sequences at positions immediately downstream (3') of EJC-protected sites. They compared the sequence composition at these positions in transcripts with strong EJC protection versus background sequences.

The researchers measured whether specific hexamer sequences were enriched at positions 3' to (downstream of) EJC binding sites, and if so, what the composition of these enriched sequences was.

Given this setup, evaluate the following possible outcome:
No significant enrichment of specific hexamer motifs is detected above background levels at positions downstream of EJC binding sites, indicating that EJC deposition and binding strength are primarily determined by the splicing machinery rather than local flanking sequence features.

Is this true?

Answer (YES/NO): NO